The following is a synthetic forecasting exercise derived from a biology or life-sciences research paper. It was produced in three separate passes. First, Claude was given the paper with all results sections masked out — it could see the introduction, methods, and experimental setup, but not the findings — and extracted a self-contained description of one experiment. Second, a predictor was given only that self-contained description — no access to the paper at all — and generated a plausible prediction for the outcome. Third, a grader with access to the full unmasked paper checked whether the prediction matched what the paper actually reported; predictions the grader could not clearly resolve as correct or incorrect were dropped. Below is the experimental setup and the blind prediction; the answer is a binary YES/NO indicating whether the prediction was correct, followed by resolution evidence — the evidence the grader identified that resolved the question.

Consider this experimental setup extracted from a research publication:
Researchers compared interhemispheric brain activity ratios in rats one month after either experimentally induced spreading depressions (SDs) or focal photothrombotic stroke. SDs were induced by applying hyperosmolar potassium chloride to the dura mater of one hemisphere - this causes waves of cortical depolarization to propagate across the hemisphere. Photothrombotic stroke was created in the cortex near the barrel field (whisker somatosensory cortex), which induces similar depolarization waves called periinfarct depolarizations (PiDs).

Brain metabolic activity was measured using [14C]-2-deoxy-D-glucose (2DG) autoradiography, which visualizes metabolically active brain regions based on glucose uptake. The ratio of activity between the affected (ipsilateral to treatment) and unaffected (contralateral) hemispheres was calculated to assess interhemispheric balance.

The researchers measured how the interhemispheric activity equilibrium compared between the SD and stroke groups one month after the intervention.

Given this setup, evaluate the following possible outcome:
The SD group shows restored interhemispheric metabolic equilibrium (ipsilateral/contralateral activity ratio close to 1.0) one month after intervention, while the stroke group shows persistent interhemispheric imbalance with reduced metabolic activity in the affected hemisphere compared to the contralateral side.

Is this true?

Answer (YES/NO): NO